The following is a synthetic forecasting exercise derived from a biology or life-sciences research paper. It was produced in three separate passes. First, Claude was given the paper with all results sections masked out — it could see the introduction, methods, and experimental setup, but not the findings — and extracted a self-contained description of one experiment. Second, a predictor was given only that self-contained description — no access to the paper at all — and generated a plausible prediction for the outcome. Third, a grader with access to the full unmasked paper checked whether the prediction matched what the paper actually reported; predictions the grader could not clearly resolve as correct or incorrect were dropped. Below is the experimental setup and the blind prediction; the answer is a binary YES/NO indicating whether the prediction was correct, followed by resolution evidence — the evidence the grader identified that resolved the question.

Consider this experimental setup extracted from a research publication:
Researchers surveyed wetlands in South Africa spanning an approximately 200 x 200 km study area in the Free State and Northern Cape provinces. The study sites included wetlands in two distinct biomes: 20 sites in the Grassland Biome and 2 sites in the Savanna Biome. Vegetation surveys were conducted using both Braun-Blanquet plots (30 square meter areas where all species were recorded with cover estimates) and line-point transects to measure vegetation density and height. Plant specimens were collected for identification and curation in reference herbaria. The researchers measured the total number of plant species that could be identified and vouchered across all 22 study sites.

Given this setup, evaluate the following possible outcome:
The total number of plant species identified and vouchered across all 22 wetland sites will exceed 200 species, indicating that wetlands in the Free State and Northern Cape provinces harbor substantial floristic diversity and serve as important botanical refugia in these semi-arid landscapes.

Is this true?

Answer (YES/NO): NO